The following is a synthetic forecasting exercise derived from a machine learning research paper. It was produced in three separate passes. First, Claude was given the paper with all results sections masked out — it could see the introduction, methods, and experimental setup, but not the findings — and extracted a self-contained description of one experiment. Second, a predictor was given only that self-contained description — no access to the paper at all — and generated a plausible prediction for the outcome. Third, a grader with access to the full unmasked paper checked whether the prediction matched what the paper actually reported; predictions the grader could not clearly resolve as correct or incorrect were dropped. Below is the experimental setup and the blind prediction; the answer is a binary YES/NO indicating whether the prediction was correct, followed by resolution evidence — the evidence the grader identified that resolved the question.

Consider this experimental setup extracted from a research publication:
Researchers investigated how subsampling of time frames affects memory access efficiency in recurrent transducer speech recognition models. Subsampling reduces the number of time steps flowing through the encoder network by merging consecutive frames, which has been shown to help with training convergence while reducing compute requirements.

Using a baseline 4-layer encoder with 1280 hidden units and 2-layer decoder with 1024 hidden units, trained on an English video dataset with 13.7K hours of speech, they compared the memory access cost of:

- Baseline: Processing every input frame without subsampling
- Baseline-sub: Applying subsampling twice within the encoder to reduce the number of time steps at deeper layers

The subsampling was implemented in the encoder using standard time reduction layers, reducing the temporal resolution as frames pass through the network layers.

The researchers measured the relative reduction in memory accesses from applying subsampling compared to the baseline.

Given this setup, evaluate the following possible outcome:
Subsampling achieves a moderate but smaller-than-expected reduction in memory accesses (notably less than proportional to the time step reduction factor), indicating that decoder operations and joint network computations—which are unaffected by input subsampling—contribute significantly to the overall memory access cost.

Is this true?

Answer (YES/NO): NO